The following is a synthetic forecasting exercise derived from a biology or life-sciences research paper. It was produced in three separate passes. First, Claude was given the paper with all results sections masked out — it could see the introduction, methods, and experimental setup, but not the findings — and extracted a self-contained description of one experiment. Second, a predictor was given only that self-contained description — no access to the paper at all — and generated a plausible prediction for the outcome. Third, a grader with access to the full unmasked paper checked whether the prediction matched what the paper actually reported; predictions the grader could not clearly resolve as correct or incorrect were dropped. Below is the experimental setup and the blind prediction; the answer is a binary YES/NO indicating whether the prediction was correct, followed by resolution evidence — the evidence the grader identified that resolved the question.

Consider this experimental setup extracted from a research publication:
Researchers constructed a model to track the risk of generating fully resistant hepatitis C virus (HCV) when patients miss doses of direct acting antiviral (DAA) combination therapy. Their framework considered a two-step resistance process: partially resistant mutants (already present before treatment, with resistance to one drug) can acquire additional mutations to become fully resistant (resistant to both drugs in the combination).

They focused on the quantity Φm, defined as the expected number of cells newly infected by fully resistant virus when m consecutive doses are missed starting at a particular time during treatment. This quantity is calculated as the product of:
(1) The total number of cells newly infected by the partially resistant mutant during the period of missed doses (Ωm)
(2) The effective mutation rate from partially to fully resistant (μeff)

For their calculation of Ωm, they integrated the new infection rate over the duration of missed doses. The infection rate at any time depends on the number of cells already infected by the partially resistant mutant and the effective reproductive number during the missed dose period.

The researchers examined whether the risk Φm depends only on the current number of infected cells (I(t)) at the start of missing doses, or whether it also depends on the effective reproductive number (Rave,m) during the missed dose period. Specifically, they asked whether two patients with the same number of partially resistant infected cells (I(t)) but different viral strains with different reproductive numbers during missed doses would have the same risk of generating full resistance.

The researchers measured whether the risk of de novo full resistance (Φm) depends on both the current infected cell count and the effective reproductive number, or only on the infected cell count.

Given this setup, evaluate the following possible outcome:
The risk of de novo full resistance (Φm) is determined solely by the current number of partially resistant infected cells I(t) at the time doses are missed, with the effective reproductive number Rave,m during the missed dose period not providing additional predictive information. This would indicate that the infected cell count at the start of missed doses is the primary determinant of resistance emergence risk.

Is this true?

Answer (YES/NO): NO